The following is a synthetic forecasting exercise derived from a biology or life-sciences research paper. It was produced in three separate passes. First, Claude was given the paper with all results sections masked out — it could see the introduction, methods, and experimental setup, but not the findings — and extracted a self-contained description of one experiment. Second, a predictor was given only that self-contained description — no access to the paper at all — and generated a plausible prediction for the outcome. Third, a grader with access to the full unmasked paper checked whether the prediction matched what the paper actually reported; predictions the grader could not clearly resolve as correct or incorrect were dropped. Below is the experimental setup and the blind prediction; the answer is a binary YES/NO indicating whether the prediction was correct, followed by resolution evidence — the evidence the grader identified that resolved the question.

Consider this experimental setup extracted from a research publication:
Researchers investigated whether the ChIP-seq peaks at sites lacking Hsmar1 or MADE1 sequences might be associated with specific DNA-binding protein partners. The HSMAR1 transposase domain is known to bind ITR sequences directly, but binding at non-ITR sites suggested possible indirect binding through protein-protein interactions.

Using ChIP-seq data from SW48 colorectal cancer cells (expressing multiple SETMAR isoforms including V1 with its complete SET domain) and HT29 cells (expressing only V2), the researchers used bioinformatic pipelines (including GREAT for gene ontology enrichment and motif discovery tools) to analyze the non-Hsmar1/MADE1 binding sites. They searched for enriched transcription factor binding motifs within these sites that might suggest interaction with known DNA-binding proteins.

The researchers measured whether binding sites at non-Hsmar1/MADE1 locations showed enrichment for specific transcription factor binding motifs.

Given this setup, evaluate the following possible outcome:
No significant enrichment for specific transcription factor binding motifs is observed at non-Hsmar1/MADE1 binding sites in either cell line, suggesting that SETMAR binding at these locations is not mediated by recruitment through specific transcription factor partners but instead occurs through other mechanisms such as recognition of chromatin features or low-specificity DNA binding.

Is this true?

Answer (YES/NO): NO